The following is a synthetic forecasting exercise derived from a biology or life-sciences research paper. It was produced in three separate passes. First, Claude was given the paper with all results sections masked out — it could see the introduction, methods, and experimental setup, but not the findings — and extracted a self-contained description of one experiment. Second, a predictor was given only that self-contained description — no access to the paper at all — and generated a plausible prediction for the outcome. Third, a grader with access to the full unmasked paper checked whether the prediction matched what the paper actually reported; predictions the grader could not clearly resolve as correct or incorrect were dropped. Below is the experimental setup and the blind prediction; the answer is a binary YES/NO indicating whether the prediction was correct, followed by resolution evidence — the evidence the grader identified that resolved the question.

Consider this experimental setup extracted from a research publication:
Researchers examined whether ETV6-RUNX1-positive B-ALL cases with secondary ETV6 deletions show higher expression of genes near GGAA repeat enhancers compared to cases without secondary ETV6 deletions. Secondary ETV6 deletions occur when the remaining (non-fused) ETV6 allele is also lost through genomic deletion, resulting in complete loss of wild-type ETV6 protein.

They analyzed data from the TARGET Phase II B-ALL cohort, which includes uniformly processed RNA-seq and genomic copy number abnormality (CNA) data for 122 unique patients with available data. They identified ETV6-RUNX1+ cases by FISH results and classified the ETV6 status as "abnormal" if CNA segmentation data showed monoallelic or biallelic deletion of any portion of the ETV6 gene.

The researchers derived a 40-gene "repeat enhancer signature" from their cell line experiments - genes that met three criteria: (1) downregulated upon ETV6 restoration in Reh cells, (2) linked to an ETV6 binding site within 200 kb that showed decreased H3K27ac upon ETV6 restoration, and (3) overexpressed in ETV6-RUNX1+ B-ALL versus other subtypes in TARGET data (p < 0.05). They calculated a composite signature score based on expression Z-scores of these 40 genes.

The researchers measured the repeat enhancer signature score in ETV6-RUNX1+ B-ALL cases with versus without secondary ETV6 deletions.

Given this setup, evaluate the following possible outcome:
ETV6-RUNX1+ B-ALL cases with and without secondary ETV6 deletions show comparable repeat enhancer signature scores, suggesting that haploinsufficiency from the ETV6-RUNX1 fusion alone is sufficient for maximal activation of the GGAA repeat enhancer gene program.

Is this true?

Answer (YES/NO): NO